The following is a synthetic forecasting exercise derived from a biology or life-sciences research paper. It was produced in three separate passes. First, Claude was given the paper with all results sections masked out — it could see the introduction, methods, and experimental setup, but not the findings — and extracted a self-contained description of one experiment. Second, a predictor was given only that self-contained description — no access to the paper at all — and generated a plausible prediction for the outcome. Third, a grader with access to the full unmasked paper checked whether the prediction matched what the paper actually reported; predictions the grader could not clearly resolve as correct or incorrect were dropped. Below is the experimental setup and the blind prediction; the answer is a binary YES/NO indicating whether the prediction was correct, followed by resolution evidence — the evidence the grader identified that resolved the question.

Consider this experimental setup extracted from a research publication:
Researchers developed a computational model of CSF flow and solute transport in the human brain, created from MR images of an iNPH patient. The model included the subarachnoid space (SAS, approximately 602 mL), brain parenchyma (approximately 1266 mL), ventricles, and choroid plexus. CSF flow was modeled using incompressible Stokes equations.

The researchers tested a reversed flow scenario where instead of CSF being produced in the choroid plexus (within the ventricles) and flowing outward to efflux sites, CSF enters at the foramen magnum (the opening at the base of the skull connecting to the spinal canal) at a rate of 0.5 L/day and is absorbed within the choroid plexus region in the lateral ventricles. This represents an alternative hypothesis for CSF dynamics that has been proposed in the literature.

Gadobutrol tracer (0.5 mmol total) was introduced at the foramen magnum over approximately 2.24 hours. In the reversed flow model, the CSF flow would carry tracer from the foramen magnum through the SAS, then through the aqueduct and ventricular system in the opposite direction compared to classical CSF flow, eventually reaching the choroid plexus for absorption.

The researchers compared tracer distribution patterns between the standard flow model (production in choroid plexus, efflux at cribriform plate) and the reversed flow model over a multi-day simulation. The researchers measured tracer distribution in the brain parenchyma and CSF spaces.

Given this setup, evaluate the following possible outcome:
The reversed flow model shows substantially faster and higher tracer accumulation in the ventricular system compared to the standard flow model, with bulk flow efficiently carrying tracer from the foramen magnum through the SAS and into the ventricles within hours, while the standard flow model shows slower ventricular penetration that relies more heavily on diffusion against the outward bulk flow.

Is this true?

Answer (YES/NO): YES